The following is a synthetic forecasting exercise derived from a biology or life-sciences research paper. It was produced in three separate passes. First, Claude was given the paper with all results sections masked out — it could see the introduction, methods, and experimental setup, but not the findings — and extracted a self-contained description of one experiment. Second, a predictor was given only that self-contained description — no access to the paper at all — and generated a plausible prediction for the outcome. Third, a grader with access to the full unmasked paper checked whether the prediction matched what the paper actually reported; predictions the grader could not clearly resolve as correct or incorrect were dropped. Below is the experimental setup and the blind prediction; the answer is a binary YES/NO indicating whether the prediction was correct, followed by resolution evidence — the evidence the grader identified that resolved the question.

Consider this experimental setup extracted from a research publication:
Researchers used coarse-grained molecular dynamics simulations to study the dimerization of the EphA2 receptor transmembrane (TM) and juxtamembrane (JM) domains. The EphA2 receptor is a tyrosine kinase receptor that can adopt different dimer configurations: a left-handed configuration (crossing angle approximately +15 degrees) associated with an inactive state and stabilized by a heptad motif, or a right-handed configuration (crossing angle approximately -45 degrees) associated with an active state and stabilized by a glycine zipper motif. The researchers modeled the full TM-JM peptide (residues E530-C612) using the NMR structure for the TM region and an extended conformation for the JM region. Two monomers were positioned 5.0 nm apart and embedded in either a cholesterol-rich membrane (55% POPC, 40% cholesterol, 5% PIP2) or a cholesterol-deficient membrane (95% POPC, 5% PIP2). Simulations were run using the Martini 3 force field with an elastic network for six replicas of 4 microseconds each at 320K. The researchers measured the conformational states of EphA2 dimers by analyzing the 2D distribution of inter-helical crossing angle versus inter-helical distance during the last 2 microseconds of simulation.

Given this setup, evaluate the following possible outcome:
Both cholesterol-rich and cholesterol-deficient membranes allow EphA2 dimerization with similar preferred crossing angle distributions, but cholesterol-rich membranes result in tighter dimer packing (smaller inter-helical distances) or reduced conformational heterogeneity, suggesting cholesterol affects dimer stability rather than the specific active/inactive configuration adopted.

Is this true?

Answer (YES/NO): NO